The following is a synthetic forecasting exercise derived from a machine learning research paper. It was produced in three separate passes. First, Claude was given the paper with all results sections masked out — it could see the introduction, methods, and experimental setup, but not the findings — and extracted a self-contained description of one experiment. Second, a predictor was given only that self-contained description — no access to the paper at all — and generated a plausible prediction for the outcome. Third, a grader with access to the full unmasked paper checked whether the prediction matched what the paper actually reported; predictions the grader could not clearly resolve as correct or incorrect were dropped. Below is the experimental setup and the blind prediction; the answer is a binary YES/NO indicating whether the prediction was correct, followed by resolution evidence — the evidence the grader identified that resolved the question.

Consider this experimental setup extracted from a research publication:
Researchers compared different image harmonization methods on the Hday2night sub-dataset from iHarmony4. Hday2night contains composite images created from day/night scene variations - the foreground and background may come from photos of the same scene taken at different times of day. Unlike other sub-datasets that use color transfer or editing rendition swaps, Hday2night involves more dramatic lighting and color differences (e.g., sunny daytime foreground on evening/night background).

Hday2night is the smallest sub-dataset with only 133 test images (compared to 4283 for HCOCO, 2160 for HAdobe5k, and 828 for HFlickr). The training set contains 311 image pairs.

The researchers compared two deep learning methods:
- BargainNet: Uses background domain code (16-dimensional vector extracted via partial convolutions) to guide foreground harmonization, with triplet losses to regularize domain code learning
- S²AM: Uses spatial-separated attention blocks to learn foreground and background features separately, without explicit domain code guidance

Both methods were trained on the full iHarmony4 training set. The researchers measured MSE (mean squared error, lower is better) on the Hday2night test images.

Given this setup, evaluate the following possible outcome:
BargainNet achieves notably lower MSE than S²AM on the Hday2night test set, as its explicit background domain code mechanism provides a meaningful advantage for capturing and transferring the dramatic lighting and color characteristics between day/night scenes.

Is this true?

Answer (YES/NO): NO